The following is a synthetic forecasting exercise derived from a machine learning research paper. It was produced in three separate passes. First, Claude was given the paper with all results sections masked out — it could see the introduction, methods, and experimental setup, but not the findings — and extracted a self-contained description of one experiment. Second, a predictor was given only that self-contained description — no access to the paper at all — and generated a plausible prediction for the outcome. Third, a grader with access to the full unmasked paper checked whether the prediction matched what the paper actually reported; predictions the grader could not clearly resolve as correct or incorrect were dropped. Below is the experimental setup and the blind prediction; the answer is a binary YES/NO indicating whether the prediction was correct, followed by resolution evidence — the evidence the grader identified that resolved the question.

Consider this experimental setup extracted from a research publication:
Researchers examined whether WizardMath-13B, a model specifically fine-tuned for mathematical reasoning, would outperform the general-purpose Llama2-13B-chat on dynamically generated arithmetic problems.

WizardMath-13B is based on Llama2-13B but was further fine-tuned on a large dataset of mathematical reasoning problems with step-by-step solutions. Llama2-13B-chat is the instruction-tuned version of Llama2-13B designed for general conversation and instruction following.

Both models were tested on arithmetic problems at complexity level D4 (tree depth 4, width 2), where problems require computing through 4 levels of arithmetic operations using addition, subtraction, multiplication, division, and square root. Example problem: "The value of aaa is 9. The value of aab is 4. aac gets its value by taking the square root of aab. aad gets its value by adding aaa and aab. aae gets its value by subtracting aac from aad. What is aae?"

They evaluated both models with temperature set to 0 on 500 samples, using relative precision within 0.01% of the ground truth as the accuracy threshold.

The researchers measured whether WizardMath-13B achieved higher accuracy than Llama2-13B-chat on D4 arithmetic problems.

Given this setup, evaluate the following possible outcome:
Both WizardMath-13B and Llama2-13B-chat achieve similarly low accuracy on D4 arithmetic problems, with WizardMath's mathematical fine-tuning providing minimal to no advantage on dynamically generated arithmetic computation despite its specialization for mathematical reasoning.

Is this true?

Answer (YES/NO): NO